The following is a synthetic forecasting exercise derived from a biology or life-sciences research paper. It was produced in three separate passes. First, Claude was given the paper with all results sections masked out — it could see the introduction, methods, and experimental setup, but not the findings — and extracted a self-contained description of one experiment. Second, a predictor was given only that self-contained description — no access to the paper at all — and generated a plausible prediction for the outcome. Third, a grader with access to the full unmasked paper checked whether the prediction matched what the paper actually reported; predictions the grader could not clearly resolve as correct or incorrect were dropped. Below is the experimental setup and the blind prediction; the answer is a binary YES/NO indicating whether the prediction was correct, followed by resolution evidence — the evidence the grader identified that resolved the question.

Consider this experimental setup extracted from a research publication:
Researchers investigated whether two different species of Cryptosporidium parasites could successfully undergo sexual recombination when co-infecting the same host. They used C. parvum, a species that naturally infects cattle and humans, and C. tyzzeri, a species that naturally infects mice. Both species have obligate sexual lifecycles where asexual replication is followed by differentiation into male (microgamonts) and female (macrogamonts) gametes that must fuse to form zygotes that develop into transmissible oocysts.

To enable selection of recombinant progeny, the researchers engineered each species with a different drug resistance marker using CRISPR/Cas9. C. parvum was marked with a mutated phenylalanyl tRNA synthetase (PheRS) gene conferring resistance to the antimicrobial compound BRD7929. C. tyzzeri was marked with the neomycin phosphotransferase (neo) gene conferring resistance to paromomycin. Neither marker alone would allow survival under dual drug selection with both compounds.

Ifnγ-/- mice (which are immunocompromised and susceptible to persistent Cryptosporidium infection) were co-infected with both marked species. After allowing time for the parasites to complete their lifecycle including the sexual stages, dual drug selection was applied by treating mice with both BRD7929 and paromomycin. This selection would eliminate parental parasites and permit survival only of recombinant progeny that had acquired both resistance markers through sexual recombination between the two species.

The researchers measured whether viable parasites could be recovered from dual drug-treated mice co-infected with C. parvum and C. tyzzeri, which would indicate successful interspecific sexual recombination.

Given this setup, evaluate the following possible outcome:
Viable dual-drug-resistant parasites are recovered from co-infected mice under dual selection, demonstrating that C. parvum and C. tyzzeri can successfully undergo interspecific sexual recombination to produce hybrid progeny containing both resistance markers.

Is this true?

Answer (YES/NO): YES